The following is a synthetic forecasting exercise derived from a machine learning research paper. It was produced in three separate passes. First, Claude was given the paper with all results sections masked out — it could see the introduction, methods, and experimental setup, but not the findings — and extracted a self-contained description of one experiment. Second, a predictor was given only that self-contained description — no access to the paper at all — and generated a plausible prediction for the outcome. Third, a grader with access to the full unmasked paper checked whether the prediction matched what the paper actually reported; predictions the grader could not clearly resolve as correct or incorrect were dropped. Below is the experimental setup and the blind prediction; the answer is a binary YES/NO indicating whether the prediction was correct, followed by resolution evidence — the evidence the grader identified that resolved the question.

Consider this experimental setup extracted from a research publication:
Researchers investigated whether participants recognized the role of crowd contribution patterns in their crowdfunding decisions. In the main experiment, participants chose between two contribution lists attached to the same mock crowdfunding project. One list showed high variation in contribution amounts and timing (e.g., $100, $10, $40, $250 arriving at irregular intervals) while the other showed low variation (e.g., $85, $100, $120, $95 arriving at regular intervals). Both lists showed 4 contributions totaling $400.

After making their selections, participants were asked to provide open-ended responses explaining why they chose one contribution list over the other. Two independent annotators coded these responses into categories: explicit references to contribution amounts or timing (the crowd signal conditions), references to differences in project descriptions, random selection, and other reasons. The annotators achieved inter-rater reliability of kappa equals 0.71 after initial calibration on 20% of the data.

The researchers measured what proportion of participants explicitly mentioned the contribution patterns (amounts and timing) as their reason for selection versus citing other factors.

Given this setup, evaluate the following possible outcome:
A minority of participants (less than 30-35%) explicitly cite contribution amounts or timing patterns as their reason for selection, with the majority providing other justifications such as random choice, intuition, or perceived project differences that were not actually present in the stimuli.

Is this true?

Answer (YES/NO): NO